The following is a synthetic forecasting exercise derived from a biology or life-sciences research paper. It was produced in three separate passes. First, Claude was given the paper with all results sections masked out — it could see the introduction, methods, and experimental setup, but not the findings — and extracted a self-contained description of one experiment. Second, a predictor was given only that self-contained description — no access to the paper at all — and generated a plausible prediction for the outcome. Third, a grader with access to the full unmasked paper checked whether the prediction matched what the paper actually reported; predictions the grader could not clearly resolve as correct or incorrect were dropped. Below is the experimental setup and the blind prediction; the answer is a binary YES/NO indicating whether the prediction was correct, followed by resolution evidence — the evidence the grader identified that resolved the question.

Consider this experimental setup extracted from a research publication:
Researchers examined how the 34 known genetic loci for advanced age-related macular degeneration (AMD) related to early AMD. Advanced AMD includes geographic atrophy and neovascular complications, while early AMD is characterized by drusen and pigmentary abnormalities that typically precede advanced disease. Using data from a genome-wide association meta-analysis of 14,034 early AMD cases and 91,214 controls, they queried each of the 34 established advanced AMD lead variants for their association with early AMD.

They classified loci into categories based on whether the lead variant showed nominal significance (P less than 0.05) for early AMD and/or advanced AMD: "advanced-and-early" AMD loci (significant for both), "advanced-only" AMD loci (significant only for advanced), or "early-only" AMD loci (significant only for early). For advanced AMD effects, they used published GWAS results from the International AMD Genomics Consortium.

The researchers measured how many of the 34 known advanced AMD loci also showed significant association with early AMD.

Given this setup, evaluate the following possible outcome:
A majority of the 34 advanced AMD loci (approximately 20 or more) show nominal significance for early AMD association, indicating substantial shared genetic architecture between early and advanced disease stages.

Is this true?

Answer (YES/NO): YES